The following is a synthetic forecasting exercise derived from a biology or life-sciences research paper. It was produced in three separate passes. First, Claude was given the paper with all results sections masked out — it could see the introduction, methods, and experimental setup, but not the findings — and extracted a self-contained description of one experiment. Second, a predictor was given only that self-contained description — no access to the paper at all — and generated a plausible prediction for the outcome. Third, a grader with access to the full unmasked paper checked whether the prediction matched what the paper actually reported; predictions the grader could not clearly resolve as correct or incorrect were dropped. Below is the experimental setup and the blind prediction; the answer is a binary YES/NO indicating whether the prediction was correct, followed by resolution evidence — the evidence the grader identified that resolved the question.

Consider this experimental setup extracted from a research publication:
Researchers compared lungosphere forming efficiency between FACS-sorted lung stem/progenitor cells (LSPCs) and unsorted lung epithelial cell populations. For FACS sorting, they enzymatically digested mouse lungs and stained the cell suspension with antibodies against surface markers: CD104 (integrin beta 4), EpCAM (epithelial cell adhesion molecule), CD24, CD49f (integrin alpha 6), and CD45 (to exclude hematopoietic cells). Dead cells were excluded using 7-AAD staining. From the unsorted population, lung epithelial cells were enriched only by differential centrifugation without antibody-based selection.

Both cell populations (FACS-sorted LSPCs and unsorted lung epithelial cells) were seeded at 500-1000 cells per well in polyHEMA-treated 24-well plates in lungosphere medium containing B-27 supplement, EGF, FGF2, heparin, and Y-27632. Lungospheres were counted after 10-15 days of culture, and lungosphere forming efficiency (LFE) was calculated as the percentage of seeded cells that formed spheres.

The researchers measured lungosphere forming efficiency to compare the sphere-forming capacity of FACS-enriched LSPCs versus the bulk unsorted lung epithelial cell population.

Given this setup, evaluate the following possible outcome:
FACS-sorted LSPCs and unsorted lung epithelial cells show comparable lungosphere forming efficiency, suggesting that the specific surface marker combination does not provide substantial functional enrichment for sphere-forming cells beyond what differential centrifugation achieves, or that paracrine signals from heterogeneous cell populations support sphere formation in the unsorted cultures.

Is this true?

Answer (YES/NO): NO